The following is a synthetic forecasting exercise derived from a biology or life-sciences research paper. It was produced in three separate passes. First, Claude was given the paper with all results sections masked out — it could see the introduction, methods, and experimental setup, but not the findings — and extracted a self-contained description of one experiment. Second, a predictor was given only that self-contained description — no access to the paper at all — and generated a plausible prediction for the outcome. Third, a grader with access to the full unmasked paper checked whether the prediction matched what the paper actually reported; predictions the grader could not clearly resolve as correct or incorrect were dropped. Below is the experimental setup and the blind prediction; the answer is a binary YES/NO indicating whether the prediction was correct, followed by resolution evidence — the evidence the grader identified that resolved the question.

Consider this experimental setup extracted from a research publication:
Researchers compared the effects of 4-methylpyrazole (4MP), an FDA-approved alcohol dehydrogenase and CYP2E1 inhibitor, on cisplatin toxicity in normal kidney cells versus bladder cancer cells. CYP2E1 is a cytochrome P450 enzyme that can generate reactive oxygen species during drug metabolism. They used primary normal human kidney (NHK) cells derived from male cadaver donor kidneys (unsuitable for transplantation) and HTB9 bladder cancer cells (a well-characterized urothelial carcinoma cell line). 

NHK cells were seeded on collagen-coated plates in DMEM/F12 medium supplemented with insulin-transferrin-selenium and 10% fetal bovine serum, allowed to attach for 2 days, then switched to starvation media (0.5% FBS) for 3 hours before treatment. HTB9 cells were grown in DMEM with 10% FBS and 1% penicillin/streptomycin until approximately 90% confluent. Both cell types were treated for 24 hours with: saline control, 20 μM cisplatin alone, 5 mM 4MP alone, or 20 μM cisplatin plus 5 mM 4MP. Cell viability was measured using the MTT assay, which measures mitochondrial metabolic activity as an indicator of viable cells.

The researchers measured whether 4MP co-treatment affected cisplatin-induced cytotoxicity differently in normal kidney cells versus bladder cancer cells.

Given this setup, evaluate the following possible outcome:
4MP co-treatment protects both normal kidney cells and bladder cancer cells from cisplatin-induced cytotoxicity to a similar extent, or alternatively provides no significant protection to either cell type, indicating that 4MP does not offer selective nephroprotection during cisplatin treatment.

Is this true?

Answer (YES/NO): NO